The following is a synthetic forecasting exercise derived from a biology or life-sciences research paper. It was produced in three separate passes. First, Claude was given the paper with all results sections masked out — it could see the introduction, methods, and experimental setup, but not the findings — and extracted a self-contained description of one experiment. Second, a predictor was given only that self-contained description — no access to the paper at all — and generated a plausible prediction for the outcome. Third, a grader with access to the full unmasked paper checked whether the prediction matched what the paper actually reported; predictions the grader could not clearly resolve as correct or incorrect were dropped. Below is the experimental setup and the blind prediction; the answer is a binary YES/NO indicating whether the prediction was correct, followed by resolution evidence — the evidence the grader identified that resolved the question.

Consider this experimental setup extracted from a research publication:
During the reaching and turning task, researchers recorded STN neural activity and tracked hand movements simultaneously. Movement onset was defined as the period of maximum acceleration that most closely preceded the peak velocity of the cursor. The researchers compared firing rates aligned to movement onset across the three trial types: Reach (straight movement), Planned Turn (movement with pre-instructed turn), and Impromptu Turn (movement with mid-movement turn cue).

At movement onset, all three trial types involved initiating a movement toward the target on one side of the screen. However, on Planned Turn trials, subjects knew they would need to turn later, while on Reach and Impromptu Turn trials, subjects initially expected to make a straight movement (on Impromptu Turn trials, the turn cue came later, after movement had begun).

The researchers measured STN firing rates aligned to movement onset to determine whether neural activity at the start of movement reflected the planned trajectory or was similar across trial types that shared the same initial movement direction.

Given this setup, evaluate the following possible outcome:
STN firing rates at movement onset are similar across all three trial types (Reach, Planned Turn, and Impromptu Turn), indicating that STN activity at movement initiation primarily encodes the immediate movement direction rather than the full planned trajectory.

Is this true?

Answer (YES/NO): NO